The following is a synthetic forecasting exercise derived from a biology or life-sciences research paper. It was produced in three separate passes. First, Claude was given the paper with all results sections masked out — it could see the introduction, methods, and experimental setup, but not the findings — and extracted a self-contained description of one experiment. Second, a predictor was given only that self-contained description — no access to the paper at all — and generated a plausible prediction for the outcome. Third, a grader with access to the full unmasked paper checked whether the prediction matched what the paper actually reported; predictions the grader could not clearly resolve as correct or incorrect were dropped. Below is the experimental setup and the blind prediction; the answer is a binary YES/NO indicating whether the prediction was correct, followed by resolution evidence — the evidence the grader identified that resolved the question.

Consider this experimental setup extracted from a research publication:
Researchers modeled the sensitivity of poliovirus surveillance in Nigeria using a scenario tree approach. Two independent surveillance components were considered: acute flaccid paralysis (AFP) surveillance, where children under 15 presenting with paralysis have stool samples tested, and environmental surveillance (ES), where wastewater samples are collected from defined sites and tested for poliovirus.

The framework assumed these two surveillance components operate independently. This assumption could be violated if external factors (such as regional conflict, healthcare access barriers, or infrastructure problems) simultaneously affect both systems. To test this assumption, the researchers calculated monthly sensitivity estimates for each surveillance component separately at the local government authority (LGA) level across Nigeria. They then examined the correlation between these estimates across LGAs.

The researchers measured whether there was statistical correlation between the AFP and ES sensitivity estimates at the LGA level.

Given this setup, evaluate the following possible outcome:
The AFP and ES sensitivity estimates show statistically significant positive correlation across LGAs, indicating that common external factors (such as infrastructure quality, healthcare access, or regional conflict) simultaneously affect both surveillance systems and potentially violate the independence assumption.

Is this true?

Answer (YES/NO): YES